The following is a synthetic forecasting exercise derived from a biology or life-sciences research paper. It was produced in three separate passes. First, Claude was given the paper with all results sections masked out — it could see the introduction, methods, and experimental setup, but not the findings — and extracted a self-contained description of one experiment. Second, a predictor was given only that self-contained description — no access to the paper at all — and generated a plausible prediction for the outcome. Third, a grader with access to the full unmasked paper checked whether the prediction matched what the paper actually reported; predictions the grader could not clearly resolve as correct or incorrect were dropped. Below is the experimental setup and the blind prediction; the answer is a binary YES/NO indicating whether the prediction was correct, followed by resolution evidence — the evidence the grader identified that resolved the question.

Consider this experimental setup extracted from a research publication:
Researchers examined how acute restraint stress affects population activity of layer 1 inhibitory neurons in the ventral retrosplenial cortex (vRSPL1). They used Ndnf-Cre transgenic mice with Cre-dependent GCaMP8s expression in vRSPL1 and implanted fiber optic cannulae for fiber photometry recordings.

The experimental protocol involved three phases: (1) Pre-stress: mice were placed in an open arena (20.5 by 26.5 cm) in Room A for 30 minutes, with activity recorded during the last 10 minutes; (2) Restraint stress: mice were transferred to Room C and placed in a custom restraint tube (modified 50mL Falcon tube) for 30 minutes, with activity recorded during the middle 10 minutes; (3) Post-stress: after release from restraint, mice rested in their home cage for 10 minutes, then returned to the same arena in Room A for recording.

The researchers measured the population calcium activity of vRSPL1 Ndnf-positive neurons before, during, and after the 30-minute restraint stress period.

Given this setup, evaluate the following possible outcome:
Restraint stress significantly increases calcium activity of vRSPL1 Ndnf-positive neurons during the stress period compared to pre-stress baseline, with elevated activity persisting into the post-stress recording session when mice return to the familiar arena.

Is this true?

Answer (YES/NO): NO